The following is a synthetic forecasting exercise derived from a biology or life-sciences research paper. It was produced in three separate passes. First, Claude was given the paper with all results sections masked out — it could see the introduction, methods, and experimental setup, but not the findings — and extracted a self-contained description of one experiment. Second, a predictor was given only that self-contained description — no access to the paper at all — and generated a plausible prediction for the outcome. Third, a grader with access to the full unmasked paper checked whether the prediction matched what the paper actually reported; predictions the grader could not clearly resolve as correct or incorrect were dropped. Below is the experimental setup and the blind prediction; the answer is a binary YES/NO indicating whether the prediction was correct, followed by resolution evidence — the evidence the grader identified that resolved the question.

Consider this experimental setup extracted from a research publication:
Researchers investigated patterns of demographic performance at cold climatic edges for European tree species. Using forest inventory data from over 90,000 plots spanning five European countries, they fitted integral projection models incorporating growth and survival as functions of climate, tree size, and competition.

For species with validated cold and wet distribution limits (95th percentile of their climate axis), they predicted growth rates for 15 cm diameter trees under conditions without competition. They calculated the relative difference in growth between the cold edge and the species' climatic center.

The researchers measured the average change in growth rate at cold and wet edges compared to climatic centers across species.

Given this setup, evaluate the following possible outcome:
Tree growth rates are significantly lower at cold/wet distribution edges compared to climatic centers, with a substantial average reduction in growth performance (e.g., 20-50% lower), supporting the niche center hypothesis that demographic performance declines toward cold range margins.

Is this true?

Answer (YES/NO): NO